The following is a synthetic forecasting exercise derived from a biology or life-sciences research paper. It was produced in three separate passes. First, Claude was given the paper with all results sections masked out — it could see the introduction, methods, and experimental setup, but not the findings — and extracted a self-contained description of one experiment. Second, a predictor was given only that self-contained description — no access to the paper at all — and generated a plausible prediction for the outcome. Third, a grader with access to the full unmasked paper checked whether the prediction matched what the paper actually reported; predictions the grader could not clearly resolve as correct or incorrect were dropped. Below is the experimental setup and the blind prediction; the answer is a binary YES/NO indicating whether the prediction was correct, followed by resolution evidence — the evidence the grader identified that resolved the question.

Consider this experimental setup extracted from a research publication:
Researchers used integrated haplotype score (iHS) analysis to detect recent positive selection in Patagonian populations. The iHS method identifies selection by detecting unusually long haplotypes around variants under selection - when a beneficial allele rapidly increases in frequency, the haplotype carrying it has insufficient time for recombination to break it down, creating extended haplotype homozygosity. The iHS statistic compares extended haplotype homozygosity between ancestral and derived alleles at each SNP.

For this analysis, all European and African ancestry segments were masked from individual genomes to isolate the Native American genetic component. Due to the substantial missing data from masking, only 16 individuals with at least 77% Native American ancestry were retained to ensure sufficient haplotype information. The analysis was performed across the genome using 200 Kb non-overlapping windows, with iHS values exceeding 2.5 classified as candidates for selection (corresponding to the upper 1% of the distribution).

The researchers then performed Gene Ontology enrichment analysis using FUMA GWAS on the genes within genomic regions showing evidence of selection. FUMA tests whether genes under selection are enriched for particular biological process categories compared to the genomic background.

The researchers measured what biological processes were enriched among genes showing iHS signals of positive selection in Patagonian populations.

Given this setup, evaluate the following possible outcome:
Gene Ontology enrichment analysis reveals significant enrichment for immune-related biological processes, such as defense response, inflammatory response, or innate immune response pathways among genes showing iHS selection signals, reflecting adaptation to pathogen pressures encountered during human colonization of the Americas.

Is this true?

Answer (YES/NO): NO